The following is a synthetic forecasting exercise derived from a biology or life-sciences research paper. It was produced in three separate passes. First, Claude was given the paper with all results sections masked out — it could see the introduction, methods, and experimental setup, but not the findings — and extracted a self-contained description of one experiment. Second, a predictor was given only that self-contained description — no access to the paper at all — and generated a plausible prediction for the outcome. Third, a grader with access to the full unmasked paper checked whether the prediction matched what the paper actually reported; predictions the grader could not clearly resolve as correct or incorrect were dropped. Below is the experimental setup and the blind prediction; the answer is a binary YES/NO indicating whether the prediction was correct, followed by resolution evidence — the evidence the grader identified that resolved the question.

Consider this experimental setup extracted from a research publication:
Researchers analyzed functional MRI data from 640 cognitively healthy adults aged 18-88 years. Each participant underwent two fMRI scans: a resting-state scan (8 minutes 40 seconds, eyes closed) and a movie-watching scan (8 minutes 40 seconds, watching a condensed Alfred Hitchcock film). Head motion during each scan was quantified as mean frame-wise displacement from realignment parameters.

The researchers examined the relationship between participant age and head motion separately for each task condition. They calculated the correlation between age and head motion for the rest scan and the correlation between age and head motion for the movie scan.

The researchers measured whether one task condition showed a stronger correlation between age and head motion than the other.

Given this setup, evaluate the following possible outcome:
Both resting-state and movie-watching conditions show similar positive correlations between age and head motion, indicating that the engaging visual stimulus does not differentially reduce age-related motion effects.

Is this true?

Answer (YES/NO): NO